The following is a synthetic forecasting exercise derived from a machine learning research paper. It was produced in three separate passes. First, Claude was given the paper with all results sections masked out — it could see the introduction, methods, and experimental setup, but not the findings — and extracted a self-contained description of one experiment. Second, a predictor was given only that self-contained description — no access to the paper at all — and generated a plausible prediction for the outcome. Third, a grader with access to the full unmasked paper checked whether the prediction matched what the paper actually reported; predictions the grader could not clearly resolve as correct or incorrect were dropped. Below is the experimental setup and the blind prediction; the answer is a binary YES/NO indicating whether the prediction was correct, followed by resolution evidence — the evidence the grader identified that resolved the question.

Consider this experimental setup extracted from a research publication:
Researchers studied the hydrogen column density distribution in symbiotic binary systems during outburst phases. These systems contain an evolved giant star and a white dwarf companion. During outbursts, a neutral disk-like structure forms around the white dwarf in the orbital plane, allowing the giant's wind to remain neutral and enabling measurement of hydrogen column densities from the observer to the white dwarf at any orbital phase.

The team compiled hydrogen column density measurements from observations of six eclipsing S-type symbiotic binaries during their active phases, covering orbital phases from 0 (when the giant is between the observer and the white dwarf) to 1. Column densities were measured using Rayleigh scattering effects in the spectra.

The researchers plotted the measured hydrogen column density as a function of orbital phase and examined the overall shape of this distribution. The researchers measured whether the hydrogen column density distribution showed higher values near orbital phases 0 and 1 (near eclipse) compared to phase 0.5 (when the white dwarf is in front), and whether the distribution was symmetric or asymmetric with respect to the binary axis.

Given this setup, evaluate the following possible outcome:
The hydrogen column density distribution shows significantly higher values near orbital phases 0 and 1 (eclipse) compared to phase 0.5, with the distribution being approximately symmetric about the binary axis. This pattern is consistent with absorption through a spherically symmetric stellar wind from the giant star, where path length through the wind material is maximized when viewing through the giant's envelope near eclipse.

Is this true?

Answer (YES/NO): NO